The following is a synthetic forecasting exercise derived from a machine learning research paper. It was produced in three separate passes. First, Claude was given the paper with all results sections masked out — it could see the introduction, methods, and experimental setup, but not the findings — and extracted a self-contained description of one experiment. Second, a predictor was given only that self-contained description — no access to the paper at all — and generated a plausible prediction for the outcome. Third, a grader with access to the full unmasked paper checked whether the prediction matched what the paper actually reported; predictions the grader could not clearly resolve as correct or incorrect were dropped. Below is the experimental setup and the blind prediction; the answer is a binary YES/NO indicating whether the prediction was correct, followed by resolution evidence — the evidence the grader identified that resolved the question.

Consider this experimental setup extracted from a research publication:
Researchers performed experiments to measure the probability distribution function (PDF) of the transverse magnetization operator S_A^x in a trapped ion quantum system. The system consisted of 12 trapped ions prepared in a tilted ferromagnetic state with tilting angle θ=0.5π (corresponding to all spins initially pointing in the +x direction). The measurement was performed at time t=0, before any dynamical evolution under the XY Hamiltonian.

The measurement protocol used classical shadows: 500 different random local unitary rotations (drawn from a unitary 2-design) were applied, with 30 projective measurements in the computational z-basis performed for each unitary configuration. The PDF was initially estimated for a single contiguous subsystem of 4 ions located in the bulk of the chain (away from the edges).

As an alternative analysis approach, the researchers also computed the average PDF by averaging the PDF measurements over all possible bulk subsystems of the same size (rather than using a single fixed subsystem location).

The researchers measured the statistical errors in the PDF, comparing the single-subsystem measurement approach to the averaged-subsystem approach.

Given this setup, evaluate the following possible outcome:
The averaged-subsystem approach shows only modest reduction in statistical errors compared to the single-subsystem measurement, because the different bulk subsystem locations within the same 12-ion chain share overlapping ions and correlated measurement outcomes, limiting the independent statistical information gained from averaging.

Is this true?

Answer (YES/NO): NO